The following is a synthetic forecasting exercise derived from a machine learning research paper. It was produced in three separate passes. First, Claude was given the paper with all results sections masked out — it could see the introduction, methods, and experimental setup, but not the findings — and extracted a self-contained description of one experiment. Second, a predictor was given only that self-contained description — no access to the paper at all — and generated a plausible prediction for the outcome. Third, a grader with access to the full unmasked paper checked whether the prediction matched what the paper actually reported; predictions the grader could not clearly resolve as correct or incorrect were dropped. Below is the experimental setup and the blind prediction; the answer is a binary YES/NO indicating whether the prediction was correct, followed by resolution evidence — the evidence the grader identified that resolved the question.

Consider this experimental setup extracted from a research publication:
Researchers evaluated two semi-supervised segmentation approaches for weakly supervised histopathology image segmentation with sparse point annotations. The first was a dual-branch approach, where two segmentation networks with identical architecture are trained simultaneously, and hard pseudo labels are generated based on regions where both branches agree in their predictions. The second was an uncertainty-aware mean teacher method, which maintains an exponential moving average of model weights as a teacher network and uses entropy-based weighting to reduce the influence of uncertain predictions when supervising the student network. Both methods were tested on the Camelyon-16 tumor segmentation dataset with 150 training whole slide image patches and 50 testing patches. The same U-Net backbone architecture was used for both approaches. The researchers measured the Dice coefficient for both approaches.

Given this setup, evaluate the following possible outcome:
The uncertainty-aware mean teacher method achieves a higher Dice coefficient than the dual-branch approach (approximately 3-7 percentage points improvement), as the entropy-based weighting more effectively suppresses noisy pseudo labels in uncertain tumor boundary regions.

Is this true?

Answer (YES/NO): NO